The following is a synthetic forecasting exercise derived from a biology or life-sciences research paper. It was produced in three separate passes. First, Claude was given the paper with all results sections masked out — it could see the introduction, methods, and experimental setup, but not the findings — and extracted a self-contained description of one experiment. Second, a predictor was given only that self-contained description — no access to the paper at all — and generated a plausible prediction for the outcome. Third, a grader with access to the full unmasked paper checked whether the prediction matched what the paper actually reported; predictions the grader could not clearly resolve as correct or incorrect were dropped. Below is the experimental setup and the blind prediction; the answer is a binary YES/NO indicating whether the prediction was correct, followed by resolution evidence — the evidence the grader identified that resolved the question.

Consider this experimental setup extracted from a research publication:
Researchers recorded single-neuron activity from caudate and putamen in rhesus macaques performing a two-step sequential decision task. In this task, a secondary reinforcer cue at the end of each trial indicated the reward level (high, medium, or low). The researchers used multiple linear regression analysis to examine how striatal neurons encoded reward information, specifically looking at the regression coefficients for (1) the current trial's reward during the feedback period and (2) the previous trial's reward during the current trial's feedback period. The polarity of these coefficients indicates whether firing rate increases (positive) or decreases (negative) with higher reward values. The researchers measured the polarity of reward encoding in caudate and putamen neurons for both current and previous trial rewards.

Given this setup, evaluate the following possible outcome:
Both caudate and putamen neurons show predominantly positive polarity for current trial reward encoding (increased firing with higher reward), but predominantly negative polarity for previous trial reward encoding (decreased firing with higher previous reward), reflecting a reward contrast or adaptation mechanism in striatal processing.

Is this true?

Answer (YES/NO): NO